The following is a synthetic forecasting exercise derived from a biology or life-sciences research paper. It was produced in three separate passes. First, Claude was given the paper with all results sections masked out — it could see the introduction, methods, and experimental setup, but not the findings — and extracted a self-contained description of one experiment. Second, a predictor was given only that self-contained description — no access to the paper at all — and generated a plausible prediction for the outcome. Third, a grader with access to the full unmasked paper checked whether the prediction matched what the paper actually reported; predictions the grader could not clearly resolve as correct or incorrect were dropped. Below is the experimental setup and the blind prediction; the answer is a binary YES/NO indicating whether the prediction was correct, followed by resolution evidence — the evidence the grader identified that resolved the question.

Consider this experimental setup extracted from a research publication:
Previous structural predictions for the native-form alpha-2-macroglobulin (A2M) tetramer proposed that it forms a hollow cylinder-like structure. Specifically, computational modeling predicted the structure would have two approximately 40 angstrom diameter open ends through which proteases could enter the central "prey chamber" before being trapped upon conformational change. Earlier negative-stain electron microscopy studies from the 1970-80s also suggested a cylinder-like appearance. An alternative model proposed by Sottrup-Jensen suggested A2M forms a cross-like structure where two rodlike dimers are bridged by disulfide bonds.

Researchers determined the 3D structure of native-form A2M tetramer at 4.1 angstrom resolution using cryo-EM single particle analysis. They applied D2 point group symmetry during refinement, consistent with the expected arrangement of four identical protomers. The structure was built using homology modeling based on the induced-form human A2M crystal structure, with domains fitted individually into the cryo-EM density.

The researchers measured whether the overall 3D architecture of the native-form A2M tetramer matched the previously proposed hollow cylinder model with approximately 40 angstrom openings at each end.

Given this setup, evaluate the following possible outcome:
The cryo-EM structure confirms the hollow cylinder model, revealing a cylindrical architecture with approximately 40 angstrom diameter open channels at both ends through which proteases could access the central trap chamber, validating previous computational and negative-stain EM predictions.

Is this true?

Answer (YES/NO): NO